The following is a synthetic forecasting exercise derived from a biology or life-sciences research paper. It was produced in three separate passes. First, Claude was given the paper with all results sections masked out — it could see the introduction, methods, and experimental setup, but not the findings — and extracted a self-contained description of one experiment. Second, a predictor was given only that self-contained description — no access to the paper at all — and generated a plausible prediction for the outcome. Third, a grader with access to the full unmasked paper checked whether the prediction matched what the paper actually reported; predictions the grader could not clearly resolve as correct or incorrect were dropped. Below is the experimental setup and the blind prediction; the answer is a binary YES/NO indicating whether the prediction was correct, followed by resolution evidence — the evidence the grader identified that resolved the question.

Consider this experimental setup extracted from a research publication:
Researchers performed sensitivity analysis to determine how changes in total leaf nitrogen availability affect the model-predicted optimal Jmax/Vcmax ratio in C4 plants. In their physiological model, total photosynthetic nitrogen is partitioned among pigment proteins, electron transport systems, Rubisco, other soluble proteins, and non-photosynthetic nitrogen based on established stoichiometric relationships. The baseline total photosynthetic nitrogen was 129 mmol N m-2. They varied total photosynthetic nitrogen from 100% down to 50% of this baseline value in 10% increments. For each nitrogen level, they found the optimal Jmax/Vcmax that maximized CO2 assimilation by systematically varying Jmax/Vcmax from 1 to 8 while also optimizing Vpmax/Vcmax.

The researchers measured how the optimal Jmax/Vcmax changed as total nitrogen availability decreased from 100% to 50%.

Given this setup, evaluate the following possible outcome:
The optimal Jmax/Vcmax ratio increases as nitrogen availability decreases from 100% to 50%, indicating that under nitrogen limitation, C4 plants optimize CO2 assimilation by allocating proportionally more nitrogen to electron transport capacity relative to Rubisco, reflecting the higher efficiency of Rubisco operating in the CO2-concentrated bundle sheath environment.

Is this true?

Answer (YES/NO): YES